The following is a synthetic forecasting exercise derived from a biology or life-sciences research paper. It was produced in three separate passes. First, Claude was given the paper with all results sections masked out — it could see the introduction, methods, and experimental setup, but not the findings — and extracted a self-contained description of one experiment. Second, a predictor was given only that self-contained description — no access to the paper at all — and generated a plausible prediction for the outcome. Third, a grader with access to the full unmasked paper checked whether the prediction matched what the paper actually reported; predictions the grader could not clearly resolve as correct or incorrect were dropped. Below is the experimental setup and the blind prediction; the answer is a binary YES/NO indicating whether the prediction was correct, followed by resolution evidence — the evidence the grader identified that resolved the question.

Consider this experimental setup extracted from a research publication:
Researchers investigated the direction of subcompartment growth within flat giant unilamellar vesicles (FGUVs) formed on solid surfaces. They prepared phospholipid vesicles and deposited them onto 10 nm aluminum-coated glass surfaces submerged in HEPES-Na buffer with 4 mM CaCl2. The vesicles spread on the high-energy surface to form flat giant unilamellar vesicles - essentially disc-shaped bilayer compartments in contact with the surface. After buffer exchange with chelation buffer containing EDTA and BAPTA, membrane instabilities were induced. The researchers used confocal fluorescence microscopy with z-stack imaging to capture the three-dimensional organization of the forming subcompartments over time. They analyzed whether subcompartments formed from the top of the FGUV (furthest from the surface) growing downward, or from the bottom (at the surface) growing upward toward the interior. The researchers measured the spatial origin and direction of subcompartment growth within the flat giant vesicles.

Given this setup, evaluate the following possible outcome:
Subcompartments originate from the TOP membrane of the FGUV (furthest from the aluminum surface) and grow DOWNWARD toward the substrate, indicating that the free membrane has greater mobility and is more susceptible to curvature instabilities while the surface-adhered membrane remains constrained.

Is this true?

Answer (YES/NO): NO